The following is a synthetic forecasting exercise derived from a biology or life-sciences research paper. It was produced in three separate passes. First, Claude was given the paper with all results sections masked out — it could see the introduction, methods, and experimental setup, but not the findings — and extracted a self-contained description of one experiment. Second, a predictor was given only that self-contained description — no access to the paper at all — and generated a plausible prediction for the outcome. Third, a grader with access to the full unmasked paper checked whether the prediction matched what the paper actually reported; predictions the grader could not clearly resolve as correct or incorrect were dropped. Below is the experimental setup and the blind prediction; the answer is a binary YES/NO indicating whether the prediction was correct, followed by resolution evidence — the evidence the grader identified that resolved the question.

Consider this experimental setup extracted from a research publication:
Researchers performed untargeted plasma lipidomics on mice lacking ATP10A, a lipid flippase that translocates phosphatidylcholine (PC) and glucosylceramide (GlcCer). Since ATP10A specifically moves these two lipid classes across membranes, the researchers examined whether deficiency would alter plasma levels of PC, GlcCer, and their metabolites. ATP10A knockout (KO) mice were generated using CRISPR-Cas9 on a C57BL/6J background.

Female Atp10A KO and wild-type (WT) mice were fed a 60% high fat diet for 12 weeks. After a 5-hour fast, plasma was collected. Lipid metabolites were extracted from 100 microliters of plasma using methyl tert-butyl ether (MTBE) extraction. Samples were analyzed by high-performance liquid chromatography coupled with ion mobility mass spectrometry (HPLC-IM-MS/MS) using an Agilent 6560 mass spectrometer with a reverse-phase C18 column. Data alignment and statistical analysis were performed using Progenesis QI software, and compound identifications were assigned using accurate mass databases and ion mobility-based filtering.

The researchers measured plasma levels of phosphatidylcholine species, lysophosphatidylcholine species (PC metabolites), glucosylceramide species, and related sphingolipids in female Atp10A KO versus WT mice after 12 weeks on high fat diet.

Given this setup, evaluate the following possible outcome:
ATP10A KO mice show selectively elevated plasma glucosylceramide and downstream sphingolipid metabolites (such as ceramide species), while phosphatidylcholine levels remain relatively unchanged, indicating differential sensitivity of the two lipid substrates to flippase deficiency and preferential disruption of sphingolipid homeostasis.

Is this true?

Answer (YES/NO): NO